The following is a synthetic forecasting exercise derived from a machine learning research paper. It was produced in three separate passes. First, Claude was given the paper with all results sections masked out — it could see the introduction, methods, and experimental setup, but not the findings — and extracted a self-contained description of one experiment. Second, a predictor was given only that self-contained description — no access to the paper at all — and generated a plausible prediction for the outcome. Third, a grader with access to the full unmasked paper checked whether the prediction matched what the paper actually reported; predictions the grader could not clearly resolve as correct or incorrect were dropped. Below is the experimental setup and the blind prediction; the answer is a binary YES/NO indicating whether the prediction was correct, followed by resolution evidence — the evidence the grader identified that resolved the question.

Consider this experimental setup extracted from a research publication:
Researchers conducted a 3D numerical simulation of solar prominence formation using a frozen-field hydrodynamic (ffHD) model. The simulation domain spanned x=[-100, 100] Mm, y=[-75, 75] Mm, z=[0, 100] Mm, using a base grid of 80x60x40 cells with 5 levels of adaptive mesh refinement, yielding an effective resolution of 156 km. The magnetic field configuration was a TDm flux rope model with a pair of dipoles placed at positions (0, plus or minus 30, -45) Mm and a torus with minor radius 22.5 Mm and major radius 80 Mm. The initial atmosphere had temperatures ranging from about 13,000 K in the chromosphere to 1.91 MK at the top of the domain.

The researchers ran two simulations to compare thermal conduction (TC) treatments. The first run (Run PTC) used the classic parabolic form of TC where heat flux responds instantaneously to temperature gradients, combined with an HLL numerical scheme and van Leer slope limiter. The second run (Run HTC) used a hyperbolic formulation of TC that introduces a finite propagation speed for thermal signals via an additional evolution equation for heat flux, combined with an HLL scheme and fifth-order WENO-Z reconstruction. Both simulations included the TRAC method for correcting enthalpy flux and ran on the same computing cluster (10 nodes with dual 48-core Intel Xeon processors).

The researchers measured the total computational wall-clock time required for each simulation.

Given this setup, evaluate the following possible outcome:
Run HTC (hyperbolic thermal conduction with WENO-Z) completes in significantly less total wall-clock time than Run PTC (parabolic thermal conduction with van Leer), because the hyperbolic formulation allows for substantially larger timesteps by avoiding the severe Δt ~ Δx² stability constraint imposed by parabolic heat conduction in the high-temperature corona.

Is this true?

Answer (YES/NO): YES